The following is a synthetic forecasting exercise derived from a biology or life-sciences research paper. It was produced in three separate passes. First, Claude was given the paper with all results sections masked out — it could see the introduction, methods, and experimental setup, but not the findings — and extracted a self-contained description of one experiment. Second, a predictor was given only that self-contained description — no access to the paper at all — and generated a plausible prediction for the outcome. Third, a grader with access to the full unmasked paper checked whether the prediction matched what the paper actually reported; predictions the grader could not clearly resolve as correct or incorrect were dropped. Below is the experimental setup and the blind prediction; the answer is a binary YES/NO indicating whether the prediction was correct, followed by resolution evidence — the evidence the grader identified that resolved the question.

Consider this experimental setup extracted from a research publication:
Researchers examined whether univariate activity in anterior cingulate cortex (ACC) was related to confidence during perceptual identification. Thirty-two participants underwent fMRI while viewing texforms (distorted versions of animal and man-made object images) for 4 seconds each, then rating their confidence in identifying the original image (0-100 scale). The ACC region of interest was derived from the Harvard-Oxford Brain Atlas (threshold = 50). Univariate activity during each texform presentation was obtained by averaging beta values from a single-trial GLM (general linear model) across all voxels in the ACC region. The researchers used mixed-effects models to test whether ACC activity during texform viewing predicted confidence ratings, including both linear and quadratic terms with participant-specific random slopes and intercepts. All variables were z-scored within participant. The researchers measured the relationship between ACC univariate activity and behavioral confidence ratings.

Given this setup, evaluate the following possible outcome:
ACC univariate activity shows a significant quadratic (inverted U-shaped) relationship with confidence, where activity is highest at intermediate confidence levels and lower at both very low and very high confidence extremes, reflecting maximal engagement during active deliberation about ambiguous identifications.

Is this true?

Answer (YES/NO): NO